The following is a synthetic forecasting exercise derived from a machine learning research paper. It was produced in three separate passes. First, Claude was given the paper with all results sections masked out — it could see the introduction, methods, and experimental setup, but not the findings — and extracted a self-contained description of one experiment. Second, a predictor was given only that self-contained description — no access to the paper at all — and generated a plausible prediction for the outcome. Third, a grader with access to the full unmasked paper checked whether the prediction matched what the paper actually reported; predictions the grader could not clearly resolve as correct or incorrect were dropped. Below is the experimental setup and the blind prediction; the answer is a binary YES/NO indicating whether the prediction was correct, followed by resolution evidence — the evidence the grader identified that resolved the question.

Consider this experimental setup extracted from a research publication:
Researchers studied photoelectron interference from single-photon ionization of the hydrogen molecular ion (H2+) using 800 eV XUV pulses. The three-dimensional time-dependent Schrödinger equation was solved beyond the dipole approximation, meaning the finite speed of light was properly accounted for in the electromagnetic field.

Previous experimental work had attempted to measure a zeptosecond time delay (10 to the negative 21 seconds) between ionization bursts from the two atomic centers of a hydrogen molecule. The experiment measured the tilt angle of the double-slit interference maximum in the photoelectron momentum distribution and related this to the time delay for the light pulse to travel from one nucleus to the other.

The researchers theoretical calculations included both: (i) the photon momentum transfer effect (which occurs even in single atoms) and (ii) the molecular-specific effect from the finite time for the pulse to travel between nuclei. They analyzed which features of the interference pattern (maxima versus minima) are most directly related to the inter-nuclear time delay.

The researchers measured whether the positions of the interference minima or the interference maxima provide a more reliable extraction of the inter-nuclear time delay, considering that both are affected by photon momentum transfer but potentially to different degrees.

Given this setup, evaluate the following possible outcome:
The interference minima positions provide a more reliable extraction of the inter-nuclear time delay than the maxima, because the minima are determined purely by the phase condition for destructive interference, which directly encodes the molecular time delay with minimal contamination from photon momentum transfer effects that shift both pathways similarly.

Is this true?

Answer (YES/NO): YES